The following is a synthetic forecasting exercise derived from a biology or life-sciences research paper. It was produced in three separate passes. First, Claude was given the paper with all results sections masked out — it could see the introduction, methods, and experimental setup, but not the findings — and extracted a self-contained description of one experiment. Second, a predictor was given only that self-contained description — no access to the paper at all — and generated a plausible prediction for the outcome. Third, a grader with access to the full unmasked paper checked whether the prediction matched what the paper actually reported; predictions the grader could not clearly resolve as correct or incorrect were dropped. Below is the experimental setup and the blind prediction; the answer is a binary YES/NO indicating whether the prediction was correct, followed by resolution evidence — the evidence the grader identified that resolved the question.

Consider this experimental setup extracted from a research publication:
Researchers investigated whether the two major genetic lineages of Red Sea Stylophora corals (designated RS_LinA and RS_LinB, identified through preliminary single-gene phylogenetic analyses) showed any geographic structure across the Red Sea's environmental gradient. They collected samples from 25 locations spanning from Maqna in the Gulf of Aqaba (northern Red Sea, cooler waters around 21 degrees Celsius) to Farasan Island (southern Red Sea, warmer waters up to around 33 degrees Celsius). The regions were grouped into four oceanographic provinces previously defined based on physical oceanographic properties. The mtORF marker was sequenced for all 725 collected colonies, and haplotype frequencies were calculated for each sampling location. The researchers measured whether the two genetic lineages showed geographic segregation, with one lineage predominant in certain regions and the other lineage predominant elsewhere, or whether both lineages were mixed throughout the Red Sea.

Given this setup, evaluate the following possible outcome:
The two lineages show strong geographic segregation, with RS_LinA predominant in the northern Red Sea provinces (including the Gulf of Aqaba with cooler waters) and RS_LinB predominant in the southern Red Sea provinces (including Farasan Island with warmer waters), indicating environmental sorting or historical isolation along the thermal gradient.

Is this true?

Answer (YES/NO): NO